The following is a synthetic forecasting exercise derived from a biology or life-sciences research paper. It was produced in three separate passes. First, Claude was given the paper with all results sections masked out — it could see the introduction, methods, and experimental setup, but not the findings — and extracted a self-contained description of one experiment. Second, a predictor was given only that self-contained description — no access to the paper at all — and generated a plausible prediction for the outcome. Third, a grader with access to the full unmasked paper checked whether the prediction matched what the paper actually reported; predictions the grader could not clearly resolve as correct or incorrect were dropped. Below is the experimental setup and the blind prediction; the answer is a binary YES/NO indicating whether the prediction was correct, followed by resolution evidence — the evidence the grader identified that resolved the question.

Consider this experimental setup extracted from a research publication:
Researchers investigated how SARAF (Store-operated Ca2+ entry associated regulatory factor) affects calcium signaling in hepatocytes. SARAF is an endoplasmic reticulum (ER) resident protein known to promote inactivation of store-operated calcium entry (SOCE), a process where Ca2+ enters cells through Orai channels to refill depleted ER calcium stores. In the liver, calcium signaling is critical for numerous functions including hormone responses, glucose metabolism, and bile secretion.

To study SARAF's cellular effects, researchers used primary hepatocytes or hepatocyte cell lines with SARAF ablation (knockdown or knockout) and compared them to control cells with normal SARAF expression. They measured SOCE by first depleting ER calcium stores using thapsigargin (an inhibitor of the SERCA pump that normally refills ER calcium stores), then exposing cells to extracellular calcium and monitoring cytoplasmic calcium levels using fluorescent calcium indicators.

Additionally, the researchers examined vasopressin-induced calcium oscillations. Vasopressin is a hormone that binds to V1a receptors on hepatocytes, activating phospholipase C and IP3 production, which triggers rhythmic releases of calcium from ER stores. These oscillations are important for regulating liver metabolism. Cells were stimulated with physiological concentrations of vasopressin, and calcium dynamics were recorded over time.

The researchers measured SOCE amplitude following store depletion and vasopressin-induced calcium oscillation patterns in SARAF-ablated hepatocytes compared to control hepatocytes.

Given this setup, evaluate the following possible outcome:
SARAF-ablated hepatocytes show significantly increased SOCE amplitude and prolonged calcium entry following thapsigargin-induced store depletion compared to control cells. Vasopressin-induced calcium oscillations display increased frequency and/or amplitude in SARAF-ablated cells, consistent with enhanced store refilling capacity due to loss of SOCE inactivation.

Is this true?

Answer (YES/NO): NO